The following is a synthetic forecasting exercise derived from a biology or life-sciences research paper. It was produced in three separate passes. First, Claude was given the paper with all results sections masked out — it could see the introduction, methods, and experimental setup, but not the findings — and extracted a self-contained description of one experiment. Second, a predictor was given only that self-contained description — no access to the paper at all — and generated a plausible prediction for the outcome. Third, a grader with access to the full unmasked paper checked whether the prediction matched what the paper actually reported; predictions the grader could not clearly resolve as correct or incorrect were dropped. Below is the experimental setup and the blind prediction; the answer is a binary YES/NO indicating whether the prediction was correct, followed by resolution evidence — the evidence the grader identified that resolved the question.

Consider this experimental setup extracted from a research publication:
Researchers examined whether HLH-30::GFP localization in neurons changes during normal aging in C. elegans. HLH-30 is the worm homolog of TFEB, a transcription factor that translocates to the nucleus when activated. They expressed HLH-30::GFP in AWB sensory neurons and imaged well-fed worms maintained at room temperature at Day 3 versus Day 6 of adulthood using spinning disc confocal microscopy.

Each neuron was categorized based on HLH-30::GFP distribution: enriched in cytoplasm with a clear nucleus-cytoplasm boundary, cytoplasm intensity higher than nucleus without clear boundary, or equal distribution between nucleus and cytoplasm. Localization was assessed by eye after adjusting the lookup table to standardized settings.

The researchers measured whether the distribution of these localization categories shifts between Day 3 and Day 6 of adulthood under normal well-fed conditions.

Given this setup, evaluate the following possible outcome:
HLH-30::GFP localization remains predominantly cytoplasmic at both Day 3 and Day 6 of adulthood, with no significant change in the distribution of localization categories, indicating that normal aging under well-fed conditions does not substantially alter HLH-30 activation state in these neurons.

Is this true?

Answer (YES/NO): YES